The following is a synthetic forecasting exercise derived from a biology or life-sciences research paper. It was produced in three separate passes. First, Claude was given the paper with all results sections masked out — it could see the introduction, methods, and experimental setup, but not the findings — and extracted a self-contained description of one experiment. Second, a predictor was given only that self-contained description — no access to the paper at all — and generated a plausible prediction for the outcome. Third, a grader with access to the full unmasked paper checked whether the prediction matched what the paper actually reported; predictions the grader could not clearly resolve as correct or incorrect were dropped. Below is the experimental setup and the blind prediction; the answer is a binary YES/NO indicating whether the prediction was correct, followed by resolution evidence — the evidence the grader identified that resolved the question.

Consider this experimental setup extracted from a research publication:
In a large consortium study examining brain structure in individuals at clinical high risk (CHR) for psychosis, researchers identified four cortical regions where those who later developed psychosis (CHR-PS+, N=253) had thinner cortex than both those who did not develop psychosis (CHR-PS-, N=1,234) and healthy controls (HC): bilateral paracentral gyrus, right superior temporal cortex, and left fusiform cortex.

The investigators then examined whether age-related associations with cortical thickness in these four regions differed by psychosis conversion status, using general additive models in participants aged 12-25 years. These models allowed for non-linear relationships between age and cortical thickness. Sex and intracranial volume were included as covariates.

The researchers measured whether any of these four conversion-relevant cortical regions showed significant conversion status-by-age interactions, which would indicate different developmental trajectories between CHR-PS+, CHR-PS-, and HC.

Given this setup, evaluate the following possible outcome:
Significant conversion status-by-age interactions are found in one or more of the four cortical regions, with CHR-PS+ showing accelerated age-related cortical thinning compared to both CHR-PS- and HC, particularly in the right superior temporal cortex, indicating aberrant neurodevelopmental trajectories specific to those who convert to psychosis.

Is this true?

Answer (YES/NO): NO